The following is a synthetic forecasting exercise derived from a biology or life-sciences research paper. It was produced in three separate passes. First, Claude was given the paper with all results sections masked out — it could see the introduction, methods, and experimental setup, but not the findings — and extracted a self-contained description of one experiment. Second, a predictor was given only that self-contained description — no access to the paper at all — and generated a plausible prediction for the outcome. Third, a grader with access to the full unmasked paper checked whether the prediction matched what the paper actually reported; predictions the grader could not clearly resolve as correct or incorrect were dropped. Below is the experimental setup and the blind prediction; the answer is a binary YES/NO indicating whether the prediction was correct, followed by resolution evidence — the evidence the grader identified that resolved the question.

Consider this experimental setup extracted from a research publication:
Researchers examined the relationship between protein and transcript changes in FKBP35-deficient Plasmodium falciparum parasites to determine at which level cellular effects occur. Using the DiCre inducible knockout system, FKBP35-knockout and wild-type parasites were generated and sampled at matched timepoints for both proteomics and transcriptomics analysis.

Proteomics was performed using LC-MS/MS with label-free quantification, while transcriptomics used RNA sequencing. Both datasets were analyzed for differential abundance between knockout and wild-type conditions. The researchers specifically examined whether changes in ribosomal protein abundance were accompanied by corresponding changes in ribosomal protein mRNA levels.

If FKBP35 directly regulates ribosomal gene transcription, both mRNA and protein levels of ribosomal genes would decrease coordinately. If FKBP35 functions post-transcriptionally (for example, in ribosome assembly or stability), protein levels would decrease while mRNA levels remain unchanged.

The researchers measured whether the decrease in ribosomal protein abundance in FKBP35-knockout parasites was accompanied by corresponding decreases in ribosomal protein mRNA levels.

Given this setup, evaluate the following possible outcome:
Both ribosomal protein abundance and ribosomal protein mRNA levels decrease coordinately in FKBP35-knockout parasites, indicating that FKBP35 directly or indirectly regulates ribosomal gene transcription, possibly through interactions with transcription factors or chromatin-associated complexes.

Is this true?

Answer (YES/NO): NO